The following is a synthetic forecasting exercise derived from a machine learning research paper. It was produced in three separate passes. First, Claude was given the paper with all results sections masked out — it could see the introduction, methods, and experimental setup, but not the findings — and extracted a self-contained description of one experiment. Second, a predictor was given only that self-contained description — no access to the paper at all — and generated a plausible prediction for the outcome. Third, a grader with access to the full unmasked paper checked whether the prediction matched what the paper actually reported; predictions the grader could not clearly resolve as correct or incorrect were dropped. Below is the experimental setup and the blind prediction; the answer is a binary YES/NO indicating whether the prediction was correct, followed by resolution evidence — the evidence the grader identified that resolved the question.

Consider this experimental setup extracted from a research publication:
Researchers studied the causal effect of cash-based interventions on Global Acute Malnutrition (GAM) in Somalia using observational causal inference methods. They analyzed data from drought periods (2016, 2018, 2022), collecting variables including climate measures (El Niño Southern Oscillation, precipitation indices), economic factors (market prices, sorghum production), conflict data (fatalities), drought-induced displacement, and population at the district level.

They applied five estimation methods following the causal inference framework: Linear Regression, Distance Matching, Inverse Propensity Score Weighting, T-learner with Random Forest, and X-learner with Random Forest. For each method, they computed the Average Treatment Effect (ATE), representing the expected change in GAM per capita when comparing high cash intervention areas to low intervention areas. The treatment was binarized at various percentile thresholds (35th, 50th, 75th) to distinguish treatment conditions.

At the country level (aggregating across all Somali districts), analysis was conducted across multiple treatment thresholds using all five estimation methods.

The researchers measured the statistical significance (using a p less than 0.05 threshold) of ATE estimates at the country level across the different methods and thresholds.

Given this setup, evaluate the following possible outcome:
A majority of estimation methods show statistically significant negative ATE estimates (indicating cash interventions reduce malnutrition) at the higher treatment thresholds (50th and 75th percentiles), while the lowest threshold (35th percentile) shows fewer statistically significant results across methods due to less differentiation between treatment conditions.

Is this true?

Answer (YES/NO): NO